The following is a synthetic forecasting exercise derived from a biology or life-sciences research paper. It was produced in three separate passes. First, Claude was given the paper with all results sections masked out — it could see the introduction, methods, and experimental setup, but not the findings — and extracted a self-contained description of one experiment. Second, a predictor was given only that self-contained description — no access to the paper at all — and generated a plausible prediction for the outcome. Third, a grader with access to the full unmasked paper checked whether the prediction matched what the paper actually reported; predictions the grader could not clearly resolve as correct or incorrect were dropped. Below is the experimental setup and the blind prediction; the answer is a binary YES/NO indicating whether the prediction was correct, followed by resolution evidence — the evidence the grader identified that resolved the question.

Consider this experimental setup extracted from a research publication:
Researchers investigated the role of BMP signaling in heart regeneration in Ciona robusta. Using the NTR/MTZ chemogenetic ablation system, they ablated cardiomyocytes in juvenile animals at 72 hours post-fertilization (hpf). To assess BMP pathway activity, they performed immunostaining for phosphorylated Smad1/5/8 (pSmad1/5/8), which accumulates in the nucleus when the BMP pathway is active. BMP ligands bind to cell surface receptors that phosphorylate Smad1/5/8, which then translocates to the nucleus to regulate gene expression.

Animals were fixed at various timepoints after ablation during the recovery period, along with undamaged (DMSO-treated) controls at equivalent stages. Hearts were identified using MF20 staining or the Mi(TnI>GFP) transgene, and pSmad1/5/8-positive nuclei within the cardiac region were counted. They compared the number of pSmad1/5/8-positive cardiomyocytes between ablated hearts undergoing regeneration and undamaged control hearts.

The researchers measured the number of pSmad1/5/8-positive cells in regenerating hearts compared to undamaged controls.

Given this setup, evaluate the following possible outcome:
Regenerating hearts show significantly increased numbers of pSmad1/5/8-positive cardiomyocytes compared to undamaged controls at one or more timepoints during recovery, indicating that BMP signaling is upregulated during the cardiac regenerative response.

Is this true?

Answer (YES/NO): YES